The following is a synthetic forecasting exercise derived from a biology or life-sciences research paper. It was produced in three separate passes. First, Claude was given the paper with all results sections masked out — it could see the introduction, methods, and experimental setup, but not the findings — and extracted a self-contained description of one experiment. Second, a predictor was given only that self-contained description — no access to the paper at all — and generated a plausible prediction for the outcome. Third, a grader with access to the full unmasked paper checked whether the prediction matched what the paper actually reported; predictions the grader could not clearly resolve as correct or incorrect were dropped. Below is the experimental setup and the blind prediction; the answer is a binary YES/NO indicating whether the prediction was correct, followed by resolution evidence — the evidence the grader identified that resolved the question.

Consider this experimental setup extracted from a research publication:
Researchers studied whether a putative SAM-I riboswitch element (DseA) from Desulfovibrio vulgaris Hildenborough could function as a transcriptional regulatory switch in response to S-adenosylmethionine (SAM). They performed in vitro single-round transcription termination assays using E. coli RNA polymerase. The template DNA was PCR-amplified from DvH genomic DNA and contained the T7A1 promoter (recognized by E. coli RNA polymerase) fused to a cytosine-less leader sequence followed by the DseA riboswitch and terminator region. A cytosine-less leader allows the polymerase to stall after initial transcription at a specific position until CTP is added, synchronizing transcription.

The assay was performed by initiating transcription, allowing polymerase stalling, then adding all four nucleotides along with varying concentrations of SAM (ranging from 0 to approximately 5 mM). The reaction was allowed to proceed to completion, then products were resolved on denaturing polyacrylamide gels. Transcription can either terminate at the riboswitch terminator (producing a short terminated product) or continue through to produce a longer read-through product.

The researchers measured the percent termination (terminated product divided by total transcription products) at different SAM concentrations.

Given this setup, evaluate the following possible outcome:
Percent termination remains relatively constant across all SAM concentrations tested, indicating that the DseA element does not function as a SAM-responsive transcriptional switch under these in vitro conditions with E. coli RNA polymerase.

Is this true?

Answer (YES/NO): NO